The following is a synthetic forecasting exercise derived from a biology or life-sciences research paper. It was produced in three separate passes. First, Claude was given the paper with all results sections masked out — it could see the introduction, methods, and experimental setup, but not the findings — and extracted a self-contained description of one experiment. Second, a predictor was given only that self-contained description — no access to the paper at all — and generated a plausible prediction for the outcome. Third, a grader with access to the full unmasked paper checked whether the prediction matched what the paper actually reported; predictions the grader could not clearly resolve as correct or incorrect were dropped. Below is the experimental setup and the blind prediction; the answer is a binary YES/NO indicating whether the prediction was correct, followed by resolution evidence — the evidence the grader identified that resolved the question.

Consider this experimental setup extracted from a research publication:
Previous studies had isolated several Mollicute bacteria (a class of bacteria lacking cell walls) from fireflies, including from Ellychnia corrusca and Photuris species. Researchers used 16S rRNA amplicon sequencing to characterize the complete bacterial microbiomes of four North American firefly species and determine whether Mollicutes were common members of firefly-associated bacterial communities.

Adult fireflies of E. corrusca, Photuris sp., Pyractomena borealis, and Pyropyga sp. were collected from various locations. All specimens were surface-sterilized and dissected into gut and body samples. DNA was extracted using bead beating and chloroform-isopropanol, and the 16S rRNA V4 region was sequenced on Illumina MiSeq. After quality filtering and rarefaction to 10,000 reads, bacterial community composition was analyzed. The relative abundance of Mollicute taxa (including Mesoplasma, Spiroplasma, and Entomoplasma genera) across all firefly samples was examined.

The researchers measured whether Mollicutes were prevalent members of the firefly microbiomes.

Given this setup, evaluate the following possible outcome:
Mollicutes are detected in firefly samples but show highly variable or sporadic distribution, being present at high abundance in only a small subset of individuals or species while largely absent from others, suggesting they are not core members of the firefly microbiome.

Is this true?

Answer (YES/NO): NO